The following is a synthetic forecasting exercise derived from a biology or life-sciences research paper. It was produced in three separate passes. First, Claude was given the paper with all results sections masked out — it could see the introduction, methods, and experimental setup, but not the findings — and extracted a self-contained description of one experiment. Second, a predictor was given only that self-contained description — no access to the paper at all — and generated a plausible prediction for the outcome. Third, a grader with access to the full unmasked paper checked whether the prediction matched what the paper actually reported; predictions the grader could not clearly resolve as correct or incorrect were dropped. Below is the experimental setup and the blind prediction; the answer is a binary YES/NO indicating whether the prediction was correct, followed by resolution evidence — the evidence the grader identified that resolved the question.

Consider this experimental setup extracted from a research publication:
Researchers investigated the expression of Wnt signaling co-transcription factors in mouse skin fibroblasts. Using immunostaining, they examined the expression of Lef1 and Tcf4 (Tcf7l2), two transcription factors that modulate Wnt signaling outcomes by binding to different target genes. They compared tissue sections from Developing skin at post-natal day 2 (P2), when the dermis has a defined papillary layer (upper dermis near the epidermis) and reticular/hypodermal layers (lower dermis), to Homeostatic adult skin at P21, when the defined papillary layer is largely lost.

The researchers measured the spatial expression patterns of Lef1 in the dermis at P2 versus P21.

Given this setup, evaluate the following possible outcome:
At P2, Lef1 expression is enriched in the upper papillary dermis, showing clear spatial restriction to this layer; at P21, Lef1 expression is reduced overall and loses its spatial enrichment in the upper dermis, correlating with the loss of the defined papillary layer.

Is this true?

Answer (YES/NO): YES